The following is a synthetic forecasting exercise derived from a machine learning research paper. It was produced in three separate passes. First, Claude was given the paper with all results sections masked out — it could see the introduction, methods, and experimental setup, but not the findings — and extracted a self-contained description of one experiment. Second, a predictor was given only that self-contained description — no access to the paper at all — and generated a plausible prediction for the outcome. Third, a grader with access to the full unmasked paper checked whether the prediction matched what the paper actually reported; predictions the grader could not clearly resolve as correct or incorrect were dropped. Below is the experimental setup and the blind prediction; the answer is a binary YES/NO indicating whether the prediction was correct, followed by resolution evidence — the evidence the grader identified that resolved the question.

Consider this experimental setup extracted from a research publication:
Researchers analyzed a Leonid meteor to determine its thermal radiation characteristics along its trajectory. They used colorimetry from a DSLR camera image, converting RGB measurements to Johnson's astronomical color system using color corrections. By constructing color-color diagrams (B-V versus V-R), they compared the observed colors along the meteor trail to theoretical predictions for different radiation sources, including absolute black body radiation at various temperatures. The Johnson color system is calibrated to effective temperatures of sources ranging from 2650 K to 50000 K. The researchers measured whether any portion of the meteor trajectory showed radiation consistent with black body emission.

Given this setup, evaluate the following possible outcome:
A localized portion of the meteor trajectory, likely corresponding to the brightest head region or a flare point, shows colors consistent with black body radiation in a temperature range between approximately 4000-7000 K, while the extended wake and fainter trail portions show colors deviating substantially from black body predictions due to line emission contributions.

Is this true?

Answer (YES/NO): NO